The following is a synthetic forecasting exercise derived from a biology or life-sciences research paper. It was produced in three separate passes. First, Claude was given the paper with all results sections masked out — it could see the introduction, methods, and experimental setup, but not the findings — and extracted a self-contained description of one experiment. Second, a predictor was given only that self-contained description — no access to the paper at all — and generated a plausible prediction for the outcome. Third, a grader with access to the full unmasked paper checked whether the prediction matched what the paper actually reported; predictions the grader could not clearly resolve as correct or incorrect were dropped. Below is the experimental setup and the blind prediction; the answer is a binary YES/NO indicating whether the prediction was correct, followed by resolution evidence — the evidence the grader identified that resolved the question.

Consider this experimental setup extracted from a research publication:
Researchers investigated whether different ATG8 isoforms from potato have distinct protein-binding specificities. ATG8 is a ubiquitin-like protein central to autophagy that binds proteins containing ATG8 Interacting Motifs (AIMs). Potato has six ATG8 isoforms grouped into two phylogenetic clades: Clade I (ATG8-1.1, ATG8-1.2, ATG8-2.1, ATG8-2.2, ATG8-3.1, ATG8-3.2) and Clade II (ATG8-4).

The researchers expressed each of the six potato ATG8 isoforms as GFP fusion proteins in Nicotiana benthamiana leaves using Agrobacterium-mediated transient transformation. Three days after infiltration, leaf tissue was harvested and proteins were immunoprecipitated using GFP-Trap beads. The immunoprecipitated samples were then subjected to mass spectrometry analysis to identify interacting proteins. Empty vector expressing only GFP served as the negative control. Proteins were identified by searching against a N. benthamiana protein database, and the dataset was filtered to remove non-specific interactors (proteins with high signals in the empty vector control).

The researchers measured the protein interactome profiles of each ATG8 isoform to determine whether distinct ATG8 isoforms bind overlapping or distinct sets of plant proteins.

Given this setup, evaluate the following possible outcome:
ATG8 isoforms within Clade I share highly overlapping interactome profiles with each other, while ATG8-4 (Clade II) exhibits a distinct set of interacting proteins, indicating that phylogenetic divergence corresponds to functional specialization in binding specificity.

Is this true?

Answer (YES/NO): YES